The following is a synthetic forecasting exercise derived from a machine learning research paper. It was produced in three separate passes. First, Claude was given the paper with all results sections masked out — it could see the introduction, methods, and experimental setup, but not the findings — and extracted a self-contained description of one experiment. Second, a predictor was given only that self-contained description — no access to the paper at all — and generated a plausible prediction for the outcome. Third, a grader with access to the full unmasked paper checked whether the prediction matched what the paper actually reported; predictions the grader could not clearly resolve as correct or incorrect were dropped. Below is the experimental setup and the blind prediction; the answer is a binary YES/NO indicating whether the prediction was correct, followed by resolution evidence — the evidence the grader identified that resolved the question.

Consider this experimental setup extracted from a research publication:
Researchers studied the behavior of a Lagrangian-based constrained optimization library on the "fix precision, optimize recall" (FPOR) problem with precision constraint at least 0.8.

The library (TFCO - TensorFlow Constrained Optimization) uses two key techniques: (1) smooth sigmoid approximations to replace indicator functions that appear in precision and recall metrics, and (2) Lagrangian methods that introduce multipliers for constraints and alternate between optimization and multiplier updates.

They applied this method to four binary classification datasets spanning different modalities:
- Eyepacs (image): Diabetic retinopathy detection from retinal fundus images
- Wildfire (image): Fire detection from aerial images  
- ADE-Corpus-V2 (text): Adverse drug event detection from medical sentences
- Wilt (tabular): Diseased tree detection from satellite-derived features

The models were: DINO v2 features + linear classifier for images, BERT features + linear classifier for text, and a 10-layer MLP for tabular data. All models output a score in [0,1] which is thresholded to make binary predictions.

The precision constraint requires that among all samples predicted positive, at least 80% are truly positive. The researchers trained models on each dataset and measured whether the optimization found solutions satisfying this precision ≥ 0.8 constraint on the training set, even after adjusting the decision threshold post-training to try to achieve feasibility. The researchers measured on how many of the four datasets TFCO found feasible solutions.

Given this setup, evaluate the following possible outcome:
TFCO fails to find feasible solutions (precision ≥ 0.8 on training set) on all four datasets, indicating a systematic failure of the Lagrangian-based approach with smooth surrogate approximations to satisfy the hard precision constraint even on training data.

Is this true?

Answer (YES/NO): NO